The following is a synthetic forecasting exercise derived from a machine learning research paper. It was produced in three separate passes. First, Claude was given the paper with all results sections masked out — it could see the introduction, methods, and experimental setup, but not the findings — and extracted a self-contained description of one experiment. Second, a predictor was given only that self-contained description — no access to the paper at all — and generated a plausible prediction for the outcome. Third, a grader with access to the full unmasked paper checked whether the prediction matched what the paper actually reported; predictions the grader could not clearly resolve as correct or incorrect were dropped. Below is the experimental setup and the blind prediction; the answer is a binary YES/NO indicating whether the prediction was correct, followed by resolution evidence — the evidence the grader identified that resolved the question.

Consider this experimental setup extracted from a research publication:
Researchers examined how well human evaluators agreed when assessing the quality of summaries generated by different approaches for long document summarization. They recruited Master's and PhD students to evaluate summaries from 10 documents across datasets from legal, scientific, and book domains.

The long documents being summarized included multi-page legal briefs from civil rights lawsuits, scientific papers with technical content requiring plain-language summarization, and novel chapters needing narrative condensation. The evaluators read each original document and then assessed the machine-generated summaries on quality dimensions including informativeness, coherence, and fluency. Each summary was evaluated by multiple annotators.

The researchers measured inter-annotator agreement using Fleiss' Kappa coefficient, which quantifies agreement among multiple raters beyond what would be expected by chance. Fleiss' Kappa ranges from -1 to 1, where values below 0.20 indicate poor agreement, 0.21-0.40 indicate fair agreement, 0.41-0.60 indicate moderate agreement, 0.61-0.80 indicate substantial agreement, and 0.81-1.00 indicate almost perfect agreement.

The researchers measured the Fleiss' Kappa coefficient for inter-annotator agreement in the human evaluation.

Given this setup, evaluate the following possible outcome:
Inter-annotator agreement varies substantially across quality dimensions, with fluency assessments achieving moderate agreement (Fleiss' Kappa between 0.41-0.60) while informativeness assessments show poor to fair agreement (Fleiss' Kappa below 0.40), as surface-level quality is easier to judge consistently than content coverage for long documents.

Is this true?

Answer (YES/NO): NO